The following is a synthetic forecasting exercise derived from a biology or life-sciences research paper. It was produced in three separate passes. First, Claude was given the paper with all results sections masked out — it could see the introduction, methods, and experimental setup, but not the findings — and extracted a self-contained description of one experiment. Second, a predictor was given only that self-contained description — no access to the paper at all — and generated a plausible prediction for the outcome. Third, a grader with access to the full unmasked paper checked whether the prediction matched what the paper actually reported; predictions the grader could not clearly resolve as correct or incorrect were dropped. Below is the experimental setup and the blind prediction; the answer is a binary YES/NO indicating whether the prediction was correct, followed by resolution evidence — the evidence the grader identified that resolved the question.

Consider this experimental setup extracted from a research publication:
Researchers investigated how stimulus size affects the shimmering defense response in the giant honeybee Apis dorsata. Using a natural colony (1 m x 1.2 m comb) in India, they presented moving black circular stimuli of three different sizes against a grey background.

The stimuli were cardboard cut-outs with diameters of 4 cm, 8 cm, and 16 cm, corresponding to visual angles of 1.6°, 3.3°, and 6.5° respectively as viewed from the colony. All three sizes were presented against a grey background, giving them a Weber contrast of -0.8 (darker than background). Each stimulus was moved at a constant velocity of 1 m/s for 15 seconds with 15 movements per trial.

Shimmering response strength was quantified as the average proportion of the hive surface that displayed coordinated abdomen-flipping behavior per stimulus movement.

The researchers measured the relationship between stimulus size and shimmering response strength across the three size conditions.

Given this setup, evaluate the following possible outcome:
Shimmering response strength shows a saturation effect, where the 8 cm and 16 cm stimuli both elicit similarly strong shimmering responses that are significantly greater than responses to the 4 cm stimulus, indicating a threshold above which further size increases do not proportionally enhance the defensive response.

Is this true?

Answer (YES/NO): NO